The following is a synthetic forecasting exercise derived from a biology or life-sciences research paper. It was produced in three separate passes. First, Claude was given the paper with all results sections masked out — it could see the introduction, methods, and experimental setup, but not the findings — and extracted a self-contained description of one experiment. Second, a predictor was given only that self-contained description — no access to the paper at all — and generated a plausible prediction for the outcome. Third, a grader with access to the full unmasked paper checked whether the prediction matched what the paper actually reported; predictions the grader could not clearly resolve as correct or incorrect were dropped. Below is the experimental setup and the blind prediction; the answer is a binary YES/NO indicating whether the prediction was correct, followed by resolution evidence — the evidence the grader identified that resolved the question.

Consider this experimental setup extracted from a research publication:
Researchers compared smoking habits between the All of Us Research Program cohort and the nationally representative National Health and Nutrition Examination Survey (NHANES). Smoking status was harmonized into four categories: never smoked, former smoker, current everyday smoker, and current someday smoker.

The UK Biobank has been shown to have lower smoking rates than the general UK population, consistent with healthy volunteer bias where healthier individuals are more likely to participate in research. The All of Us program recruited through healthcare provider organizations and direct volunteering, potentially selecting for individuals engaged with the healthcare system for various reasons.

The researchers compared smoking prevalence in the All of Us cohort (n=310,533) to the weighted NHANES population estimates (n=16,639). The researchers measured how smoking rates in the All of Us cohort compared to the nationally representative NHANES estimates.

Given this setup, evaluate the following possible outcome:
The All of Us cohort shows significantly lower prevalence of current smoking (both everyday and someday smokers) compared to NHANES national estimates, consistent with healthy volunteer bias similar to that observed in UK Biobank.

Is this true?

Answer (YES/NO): NO